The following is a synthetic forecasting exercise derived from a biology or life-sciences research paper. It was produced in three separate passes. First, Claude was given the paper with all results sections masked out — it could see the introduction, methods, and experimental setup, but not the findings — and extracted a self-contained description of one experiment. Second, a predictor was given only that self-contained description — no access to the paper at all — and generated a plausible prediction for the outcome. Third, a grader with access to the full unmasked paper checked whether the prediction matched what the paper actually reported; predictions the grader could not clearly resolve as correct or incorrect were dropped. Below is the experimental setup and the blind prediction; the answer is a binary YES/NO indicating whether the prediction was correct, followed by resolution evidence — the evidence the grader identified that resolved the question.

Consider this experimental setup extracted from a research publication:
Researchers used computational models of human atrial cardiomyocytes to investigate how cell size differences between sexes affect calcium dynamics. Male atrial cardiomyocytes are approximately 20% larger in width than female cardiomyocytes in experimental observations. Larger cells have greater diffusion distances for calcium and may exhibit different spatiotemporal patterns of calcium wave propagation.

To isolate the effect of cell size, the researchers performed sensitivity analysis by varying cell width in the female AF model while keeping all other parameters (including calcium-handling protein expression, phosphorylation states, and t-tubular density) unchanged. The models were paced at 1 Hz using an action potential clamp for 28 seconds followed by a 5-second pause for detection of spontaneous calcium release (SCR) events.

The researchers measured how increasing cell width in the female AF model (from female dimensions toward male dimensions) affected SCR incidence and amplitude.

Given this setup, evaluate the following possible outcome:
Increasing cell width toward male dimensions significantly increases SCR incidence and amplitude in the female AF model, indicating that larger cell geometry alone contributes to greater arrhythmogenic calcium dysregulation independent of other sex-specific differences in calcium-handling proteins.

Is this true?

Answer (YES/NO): NO